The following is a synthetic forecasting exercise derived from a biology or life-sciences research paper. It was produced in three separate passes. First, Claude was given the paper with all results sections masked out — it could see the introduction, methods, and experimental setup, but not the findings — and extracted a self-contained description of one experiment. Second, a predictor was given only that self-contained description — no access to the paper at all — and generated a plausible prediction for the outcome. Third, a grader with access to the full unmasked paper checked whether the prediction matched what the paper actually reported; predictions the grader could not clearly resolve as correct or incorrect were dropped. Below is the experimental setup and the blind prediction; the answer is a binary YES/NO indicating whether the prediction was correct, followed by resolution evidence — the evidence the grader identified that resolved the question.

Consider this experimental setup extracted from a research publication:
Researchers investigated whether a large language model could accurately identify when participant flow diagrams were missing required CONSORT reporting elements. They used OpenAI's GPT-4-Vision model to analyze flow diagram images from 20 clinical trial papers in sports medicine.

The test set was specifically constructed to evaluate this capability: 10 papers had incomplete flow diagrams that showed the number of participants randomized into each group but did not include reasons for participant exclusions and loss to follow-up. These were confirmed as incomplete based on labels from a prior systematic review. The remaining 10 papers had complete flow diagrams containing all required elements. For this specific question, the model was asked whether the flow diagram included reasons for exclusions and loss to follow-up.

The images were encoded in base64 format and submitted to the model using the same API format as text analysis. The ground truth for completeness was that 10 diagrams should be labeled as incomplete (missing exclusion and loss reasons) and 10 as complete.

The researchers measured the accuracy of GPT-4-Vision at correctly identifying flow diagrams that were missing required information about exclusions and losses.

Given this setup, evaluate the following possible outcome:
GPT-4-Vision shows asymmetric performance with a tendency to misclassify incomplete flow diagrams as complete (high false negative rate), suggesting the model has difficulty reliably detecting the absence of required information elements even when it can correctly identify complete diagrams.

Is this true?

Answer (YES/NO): YES